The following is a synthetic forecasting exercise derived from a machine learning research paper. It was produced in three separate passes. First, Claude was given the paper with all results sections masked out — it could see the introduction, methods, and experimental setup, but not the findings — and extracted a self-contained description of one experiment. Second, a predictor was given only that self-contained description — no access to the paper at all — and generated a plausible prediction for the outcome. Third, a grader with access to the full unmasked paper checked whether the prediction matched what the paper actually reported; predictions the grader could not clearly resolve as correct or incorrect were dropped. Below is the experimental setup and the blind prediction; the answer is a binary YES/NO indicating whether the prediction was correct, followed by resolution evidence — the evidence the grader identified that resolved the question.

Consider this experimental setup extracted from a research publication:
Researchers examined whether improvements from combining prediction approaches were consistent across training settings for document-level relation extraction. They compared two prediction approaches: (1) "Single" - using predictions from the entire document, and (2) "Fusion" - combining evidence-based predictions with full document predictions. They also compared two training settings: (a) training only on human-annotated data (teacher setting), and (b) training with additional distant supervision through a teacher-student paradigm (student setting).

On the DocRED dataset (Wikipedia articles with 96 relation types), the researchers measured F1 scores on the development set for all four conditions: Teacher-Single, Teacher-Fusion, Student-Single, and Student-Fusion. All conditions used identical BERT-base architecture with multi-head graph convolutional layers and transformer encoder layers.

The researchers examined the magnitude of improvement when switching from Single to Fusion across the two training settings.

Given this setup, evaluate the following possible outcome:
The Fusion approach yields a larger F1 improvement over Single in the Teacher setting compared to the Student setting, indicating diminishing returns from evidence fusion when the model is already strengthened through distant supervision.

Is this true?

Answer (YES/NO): YES